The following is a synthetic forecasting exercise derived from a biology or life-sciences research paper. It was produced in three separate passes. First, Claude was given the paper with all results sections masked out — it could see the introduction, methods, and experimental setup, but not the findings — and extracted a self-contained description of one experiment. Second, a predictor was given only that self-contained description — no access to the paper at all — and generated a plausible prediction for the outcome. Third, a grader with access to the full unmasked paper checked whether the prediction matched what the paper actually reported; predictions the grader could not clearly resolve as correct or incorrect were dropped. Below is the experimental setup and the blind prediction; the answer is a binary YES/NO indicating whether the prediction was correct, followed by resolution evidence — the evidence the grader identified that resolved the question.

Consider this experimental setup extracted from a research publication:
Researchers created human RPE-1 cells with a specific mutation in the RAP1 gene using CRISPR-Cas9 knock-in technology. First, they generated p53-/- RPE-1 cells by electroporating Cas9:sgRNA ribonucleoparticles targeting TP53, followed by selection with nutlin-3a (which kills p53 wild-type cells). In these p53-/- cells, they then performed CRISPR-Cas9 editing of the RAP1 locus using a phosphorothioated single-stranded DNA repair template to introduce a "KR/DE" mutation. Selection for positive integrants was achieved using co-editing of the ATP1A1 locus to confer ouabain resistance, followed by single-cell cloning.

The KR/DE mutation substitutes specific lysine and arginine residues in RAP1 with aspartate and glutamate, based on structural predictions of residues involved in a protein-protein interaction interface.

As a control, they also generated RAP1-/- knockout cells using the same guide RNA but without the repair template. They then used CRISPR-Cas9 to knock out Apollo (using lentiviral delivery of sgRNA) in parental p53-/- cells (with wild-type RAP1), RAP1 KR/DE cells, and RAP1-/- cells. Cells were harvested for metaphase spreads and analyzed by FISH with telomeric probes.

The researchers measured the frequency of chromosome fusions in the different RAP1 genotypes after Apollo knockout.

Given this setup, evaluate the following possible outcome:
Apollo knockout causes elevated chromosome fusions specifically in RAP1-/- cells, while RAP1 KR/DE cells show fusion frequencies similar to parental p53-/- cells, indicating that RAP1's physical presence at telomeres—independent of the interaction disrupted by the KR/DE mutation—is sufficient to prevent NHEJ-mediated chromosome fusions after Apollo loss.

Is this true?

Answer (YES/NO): NO